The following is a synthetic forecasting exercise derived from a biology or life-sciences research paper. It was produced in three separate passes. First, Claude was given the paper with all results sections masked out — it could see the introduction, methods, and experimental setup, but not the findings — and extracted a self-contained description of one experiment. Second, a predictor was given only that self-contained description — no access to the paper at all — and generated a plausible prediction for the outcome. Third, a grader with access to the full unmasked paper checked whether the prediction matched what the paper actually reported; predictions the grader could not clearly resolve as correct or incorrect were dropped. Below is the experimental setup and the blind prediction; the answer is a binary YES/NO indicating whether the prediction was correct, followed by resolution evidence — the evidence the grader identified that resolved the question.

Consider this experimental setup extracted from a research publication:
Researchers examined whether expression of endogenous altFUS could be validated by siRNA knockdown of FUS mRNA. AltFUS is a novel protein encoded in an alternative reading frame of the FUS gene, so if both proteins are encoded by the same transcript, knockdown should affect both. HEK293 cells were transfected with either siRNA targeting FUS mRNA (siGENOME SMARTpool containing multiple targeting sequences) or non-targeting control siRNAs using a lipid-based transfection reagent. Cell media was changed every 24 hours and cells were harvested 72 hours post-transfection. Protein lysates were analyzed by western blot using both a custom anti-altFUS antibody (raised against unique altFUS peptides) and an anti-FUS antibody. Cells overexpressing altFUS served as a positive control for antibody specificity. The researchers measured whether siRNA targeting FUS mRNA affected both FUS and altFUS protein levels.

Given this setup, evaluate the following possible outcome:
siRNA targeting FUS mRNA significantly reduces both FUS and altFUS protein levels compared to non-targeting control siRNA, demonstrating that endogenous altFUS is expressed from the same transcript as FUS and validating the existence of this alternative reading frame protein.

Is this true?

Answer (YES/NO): YES